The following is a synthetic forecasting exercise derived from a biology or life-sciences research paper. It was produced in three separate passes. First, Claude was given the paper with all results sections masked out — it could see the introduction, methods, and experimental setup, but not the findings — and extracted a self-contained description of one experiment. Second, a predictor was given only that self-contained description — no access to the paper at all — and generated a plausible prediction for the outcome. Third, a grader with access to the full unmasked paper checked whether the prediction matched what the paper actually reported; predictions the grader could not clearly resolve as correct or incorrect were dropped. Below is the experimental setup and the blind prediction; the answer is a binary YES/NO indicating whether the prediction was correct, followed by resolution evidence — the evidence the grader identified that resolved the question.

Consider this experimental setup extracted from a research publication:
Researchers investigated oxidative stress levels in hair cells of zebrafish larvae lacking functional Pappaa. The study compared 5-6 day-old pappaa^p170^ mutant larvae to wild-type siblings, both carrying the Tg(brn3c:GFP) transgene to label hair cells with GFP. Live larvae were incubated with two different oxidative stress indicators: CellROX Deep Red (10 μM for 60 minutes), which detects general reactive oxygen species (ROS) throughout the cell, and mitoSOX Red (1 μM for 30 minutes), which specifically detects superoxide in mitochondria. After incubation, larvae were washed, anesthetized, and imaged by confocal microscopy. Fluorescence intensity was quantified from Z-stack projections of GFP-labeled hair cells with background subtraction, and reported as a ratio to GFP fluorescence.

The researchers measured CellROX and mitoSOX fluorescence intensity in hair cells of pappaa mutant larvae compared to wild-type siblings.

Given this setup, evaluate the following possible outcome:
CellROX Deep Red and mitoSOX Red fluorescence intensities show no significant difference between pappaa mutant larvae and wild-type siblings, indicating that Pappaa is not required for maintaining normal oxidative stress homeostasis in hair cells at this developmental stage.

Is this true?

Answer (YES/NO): NO